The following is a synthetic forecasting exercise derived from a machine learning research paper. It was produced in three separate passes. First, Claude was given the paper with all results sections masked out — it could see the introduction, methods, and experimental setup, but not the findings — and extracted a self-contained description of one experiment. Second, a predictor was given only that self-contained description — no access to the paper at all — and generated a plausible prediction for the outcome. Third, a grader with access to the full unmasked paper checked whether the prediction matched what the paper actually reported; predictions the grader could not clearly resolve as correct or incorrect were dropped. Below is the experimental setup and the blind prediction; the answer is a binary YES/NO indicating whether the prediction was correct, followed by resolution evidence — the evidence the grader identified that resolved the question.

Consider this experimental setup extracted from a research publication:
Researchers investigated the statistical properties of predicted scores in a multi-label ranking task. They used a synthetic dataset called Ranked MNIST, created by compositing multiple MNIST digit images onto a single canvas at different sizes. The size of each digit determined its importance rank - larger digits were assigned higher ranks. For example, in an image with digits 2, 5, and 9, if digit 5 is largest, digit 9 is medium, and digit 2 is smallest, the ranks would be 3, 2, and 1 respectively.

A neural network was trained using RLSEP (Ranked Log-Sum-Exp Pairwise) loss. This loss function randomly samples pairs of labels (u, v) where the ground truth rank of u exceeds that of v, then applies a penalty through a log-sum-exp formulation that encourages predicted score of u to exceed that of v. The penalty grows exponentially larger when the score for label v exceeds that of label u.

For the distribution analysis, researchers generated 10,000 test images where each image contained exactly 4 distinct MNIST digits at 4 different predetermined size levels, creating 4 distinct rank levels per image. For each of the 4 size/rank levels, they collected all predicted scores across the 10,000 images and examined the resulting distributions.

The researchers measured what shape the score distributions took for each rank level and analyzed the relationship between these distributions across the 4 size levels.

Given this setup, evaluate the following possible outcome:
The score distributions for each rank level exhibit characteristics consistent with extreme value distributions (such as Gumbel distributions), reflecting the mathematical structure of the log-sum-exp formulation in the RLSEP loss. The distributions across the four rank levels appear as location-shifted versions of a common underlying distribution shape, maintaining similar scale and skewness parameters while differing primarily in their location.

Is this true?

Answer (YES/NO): NO